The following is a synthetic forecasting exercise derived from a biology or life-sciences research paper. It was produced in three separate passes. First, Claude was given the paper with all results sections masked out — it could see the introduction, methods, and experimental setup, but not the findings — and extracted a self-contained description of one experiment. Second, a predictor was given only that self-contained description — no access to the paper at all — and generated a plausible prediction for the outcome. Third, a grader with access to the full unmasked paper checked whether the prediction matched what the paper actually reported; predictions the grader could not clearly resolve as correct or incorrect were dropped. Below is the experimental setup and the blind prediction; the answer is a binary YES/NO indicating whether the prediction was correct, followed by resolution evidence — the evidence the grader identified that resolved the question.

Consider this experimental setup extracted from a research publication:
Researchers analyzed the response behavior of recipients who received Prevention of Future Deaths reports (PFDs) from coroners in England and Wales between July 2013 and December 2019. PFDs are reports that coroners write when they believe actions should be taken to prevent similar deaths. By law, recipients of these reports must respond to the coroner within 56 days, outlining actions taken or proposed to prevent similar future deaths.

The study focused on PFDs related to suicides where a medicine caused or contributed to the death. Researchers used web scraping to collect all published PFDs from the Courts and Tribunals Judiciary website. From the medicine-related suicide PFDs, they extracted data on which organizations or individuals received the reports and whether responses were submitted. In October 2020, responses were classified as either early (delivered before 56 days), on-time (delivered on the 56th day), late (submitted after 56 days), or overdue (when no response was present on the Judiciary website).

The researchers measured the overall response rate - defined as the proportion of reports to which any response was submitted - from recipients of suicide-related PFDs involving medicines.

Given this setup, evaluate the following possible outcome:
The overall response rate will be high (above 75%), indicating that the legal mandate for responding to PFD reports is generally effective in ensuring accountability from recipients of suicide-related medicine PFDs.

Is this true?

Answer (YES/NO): NO